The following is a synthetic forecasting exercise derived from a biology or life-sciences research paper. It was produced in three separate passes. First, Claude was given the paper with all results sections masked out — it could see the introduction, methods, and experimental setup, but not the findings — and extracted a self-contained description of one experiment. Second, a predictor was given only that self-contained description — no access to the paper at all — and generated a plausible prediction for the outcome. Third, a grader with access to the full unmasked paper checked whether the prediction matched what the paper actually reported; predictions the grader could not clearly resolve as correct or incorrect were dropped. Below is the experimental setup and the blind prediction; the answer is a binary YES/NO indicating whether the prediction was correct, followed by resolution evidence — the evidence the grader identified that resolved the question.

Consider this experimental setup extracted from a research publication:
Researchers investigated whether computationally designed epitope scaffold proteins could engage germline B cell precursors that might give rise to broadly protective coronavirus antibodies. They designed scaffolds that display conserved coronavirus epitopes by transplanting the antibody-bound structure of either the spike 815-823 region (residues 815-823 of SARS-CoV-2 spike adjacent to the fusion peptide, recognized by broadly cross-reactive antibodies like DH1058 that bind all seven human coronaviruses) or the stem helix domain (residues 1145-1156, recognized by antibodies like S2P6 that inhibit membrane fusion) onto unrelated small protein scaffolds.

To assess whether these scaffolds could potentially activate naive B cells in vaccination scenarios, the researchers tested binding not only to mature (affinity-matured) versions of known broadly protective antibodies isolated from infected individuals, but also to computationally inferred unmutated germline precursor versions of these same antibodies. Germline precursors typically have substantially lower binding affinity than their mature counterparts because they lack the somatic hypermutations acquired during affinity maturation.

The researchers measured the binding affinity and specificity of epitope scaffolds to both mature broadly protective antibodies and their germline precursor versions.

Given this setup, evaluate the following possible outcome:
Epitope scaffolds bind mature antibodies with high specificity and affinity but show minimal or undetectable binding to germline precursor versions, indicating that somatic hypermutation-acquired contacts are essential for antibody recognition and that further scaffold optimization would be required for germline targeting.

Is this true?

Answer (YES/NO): NO